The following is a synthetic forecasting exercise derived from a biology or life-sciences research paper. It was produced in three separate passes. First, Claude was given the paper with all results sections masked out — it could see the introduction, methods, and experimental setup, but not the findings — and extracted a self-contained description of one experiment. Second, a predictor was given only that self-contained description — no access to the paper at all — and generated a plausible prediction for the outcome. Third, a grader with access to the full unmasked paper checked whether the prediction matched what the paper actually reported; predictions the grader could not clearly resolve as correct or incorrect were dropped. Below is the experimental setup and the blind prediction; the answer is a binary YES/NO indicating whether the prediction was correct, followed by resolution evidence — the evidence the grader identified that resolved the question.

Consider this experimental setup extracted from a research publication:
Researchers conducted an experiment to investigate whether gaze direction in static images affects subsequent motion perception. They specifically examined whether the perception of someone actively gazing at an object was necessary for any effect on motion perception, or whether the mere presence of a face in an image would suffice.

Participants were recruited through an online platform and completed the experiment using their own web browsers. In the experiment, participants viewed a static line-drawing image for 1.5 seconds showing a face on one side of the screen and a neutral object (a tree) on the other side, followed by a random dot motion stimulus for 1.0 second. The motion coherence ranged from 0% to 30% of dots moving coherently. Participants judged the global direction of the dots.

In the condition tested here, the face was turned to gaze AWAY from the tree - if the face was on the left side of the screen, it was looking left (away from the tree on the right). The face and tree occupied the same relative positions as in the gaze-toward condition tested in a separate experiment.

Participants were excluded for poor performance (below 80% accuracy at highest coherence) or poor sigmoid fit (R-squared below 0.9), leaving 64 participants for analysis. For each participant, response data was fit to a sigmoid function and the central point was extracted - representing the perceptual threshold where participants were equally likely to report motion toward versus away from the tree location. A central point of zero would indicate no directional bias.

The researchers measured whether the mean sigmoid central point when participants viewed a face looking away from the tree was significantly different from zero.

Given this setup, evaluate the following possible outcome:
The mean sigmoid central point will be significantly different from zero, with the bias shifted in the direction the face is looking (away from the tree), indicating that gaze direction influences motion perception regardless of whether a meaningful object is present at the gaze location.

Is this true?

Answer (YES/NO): NO